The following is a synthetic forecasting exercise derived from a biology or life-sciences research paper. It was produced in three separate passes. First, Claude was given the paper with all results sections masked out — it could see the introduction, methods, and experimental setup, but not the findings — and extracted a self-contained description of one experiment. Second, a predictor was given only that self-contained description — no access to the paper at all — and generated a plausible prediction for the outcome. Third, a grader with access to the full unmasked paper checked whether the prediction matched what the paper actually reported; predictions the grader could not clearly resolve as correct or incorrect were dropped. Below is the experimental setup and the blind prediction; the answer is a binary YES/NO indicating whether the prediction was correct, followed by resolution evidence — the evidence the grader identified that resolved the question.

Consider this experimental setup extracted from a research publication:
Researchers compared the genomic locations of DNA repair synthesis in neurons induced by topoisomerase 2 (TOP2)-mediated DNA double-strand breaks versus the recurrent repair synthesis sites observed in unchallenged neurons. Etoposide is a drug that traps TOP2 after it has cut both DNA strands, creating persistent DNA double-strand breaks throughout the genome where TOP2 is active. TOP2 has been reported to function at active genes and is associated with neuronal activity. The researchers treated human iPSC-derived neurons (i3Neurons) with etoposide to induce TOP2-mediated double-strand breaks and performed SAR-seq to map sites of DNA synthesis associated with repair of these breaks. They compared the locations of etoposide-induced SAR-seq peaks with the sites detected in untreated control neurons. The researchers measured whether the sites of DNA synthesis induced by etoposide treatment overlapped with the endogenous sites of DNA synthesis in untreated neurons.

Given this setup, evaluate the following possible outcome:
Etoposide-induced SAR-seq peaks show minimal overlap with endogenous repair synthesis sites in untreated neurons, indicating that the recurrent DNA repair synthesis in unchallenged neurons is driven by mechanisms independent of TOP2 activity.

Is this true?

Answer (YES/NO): YES